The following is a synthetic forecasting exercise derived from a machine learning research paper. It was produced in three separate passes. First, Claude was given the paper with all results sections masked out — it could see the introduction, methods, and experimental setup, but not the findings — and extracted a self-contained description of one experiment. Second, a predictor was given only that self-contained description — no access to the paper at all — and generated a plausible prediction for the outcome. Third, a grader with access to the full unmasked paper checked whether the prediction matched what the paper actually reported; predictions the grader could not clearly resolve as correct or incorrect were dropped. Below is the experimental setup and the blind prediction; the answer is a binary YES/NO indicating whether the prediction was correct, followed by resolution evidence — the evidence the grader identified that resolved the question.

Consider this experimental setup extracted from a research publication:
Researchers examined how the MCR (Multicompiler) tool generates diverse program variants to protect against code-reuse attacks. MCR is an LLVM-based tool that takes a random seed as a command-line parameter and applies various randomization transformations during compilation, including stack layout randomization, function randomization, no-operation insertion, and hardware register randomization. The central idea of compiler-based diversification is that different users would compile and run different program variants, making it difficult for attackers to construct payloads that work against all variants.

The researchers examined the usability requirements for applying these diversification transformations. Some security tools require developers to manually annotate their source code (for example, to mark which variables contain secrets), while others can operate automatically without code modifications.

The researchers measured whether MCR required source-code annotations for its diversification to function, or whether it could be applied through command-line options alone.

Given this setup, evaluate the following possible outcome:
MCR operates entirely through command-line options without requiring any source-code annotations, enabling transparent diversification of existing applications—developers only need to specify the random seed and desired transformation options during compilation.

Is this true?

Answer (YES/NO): YES